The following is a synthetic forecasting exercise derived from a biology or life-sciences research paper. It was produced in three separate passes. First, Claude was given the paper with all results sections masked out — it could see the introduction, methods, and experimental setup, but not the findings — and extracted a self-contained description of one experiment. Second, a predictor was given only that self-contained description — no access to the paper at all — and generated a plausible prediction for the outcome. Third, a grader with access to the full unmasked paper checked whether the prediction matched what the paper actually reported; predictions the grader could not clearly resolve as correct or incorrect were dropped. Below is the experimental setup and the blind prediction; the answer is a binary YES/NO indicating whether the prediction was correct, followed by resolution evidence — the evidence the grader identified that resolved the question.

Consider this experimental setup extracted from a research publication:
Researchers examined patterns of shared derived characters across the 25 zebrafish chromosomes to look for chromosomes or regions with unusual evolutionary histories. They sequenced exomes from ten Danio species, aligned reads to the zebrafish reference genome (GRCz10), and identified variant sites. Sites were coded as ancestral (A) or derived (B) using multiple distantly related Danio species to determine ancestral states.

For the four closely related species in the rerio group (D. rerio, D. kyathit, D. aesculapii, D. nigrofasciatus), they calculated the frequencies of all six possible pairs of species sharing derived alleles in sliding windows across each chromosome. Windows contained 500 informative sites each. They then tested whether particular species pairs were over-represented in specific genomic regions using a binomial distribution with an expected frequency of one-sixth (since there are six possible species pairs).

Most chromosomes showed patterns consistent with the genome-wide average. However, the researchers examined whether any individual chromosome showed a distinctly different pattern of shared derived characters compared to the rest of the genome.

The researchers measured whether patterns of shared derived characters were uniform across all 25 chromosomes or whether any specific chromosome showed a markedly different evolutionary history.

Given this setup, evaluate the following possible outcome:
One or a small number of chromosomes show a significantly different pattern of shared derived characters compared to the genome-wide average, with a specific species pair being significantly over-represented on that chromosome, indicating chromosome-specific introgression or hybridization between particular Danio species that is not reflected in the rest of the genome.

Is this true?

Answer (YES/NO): YES